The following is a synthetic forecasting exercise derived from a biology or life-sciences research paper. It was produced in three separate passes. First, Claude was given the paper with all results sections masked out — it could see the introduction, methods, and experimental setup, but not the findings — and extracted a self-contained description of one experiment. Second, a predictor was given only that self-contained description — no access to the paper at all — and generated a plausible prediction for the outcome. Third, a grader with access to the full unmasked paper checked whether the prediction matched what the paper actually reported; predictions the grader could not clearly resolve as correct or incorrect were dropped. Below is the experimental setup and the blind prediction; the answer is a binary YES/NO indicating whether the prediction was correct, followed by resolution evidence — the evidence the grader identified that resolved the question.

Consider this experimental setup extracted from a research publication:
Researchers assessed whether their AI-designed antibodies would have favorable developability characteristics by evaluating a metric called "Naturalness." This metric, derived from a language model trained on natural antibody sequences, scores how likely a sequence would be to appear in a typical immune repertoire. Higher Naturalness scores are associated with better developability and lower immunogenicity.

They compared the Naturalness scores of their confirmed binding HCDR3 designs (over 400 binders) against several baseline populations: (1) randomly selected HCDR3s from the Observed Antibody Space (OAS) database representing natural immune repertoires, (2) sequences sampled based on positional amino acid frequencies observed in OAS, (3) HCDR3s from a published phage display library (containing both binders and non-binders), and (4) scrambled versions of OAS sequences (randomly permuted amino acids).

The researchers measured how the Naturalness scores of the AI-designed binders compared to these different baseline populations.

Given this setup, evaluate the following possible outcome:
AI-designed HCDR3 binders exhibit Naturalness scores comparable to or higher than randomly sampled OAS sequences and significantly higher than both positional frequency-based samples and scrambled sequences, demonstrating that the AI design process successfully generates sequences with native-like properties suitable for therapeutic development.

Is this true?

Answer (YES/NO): NO